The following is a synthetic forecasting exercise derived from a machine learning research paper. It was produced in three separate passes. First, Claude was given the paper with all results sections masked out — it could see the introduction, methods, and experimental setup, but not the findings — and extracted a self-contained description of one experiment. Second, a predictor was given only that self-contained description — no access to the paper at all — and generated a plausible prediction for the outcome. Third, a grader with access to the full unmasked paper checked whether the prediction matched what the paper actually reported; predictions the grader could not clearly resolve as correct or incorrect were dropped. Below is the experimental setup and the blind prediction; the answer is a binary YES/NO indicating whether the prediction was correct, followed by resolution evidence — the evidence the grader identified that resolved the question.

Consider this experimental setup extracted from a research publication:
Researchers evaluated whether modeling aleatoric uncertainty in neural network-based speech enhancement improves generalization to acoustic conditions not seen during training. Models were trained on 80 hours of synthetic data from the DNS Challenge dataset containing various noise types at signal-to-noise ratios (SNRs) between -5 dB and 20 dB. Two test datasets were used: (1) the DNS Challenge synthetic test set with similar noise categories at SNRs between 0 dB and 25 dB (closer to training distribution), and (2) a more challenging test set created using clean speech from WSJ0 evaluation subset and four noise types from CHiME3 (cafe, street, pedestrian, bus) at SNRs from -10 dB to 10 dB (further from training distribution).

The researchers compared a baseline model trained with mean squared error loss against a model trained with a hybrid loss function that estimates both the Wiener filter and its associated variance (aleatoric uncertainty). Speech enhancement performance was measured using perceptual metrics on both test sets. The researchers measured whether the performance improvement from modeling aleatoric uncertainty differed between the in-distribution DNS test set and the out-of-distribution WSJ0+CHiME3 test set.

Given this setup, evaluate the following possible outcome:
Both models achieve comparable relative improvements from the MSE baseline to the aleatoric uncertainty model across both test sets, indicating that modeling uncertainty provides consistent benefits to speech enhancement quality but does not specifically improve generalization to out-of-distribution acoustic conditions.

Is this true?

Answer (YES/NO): NO